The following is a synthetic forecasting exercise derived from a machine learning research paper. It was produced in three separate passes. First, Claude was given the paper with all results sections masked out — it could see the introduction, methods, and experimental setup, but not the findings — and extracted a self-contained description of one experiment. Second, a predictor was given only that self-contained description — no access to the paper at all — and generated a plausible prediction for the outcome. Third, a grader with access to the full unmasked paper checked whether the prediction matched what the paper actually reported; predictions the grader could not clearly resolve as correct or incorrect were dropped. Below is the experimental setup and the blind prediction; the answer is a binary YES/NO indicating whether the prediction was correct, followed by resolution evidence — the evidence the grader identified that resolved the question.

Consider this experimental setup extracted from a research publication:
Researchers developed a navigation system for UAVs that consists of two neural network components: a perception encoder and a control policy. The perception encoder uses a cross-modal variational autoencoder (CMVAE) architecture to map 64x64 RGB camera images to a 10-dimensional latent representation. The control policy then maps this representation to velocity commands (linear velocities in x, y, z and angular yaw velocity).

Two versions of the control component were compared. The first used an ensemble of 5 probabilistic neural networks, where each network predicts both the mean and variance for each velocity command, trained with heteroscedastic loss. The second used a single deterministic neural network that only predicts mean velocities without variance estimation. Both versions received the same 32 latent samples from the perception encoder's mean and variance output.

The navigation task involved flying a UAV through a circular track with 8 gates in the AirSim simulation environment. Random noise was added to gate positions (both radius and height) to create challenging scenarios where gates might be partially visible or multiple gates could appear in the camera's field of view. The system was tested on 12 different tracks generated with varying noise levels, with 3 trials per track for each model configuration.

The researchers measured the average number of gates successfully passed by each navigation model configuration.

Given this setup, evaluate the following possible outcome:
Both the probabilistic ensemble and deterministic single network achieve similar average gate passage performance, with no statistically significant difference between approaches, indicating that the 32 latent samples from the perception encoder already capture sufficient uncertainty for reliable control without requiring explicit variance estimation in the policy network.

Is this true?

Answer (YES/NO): NO